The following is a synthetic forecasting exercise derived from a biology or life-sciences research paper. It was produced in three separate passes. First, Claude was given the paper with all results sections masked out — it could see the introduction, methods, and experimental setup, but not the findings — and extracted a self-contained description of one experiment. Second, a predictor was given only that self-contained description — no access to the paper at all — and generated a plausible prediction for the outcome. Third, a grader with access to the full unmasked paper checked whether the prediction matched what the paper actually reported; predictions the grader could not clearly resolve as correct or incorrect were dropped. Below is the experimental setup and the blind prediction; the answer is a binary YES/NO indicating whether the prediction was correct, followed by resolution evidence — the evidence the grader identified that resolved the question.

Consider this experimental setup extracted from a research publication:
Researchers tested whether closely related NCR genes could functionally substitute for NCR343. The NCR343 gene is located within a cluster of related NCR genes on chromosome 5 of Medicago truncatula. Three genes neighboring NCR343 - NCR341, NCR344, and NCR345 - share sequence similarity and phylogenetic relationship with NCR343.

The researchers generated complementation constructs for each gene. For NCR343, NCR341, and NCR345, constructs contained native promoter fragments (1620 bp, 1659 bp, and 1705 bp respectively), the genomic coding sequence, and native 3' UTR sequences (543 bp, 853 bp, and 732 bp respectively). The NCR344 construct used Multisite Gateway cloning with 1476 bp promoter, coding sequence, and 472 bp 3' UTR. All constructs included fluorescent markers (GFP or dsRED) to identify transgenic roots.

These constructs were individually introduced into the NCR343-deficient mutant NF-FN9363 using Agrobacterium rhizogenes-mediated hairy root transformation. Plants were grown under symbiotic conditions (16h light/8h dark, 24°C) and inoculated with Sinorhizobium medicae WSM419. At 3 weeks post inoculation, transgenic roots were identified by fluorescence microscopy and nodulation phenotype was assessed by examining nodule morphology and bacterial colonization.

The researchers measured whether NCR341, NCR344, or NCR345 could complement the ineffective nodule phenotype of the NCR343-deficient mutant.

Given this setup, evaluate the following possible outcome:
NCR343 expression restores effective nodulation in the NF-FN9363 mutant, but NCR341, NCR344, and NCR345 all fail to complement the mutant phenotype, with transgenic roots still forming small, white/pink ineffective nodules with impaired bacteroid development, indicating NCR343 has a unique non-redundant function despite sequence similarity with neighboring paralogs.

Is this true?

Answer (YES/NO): YES